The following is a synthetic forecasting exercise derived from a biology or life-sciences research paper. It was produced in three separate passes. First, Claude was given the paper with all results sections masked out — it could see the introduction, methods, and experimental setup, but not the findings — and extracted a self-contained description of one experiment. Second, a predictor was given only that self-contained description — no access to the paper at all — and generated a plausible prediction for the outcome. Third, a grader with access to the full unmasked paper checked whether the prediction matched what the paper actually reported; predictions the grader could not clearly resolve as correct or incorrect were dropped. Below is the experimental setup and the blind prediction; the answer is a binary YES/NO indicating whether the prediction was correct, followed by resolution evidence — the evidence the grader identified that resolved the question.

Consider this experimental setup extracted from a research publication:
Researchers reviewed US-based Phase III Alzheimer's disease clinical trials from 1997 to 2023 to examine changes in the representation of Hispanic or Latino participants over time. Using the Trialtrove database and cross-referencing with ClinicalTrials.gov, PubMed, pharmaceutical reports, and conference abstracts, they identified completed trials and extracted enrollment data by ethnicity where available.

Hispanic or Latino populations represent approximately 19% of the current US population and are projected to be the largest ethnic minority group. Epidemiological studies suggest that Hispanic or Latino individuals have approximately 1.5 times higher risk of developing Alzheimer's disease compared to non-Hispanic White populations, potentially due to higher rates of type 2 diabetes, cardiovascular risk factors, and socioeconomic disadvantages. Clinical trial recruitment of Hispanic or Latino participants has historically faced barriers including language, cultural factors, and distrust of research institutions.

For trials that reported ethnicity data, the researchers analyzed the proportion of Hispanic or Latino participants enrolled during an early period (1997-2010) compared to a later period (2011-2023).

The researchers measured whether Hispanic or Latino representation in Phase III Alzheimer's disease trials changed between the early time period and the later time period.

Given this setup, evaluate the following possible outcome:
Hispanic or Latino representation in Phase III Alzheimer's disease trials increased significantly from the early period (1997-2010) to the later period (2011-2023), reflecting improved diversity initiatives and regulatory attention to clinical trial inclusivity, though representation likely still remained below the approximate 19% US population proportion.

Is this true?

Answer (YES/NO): NO